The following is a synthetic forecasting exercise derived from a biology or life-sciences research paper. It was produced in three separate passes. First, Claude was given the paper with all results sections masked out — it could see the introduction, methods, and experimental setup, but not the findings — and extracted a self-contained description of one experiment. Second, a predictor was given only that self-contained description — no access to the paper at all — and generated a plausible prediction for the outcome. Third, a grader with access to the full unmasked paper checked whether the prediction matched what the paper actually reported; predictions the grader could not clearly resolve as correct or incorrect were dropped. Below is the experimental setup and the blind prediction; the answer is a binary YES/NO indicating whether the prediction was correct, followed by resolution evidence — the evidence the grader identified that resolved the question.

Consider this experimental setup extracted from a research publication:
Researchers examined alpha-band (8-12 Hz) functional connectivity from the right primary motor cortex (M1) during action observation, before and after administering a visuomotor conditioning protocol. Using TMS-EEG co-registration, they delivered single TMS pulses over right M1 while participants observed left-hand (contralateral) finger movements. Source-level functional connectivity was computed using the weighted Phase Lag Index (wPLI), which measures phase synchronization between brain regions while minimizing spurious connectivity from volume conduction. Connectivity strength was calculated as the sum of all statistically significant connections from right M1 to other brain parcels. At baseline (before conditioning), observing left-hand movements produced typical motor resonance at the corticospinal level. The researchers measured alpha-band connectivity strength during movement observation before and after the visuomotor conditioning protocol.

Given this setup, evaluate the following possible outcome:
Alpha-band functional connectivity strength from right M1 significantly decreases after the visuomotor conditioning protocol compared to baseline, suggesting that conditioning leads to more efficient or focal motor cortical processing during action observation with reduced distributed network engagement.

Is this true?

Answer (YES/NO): YES